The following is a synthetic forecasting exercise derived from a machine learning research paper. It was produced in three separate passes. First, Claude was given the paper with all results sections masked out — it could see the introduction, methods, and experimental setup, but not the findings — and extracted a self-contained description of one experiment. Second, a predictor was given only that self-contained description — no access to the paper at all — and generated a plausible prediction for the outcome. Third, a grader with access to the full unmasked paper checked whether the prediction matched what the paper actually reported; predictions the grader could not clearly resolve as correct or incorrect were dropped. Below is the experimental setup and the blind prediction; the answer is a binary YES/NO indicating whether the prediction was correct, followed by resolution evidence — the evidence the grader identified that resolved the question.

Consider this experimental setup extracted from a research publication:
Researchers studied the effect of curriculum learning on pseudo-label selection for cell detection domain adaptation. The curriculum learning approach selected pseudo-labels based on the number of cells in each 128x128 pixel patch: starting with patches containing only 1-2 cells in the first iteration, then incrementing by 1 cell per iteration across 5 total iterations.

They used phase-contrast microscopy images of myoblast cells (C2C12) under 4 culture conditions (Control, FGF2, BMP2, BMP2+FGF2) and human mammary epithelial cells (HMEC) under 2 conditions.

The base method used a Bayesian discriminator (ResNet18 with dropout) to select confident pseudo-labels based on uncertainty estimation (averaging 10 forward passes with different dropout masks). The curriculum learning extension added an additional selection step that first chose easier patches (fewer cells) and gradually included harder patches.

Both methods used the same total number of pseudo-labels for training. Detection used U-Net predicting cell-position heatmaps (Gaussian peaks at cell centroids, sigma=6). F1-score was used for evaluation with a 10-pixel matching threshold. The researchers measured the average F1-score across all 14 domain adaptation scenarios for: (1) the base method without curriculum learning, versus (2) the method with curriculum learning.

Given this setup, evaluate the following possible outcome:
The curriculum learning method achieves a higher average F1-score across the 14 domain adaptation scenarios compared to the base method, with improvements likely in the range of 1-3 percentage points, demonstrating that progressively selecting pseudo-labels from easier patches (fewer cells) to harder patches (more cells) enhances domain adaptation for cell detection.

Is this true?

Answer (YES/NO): YES